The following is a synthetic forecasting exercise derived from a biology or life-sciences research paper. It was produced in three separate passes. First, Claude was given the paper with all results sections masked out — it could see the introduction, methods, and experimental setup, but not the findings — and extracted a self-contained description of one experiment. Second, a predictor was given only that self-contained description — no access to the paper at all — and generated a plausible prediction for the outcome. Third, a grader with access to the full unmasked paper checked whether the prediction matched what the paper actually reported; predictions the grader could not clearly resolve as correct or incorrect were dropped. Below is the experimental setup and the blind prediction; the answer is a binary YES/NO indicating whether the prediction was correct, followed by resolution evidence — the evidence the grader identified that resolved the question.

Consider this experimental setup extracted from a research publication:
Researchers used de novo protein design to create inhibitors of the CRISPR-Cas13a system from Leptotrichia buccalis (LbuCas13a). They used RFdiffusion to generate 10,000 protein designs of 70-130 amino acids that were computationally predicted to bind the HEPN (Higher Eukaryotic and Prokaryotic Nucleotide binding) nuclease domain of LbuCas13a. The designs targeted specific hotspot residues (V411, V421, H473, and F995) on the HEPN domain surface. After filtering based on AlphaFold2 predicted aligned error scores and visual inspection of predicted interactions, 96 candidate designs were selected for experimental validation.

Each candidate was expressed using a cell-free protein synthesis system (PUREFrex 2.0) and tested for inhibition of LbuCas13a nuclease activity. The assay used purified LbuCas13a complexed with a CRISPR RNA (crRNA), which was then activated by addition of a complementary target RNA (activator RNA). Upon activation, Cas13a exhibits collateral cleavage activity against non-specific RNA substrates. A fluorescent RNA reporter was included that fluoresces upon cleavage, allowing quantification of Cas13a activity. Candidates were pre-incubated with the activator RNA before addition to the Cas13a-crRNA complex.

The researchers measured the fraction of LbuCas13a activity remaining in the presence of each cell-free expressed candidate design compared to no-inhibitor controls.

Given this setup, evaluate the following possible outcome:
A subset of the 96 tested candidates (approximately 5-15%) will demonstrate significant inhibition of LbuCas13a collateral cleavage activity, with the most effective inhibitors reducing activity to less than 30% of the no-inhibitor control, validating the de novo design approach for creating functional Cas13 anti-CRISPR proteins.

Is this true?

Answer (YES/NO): YES